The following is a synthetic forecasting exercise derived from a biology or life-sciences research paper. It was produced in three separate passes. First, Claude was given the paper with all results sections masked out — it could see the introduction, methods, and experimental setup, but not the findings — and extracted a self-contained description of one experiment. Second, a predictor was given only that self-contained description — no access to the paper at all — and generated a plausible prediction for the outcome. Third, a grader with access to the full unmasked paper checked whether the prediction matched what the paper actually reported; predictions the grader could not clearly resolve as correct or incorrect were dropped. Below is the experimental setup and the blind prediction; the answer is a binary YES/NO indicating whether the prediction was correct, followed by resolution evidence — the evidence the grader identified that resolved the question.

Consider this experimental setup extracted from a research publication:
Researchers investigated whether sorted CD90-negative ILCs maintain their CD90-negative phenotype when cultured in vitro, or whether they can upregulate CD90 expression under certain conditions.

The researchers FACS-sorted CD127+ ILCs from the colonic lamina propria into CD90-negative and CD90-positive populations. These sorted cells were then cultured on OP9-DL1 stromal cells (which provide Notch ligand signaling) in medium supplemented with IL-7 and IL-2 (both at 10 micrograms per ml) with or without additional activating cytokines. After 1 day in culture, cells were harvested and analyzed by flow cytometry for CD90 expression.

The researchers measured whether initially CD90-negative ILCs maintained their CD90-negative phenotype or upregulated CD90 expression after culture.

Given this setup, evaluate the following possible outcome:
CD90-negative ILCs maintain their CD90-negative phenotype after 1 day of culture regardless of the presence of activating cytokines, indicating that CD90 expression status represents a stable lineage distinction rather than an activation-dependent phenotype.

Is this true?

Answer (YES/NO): NO